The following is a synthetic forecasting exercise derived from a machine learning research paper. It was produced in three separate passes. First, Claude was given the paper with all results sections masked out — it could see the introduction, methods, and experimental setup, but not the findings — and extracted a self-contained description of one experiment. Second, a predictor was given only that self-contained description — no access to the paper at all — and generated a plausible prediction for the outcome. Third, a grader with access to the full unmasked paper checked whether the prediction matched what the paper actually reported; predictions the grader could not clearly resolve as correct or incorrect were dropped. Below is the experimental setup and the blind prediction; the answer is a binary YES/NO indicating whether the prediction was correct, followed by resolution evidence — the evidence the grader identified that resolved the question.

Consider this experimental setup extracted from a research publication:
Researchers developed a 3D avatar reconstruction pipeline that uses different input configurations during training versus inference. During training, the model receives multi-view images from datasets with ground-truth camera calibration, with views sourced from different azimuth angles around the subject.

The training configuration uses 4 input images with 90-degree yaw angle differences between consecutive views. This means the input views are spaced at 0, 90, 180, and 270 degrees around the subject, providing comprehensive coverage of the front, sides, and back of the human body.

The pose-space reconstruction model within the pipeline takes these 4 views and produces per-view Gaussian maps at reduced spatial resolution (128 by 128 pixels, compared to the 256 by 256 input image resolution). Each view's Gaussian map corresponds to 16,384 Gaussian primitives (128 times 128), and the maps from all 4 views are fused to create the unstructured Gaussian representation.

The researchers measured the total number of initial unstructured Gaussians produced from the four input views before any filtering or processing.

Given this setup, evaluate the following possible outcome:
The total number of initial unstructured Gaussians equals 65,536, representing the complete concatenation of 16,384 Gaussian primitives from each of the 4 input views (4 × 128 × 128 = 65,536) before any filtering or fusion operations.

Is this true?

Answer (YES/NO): YES